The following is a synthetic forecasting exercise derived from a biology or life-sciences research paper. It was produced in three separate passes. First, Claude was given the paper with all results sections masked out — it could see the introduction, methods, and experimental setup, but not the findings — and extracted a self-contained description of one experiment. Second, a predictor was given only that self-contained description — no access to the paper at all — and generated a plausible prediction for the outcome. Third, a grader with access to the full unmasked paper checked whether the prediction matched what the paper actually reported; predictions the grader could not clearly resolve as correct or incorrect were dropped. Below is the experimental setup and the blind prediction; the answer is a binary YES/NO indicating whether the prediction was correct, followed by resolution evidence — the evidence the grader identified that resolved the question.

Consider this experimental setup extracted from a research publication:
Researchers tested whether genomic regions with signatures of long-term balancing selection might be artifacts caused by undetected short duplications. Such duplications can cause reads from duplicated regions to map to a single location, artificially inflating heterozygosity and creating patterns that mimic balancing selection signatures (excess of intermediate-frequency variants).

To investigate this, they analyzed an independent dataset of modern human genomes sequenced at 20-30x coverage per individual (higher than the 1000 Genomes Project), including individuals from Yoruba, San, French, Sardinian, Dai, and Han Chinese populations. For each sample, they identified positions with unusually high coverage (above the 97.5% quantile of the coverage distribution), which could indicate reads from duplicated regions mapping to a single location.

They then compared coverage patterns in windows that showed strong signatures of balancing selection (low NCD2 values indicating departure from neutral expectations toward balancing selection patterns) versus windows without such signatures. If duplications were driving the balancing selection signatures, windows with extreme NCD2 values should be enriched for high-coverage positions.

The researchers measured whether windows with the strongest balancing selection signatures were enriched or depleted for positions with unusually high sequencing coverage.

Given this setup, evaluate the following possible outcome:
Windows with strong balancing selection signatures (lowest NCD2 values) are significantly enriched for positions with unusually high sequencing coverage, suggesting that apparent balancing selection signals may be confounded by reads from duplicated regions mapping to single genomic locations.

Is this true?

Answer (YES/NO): NO